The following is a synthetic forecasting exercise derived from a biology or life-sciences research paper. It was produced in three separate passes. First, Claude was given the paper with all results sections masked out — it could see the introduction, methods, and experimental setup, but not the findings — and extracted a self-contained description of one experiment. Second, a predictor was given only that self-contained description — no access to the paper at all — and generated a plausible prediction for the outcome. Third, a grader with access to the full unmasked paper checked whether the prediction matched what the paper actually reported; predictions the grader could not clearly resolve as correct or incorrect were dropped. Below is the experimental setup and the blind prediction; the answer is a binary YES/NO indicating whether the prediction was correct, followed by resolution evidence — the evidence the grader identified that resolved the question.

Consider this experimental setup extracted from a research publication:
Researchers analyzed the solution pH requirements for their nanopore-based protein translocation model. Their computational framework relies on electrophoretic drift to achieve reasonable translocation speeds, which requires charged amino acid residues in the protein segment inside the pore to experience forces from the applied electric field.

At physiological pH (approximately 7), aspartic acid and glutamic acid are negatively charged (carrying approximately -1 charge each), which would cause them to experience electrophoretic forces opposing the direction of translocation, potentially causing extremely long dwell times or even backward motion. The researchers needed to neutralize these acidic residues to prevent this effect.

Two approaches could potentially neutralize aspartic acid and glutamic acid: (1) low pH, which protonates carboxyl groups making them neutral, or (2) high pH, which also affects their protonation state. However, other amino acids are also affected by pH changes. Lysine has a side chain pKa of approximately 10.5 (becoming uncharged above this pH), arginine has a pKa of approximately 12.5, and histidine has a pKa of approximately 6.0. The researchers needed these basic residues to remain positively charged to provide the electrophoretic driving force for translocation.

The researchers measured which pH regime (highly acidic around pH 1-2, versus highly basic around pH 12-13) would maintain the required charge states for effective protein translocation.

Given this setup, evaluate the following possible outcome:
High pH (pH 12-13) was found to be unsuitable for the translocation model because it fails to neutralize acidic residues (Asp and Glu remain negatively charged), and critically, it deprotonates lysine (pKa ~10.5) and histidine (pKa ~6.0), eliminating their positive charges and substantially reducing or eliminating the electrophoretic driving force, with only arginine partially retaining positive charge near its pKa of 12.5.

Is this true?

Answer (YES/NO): YES